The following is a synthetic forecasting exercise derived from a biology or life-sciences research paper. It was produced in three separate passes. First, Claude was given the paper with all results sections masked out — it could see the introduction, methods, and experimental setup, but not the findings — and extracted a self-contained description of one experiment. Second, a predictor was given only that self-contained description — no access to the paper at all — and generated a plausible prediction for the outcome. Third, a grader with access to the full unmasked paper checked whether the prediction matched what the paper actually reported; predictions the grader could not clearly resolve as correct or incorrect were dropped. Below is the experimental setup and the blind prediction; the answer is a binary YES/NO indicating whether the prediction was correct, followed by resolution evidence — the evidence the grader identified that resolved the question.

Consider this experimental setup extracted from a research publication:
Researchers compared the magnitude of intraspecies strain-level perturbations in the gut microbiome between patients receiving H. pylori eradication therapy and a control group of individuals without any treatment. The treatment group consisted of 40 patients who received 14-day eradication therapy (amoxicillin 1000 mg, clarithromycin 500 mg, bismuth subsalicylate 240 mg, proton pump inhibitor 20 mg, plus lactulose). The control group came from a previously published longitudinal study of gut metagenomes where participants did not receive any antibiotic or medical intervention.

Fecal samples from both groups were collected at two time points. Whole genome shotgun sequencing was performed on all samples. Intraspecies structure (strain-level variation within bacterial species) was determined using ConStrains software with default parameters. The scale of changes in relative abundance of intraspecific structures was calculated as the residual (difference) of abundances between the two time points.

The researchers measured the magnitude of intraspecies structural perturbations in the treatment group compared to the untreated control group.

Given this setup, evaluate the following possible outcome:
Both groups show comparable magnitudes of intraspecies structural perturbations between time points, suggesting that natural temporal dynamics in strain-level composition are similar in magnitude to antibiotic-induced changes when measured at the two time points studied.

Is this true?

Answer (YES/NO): NO